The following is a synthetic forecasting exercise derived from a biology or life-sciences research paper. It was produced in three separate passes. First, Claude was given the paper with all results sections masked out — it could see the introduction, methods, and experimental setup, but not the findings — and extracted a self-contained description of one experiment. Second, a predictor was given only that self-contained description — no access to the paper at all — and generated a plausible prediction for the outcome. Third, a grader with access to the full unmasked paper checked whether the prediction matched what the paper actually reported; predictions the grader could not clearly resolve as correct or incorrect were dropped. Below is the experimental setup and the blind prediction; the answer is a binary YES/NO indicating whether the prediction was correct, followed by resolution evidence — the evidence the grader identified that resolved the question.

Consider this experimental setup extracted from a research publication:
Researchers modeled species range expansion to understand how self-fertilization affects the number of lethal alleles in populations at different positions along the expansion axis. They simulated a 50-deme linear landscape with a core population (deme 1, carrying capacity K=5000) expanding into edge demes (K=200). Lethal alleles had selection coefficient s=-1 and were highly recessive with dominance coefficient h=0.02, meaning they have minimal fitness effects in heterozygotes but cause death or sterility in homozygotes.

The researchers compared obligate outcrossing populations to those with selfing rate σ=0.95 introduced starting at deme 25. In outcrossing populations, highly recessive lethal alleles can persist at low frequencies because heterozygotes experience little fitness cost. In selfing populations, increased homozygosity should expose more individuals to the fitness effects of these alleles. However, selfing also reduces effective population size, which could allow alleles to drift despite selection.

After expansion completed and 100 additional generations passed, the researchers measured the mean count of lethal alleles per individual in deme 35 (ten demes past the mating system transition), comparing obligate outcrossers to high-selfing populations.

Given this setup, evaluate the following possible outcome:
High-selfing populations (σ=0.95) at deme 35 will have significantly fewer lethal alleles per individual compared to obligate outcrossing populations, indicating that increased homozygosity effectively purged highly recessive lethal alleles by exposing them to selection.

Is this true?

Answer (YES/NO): YES